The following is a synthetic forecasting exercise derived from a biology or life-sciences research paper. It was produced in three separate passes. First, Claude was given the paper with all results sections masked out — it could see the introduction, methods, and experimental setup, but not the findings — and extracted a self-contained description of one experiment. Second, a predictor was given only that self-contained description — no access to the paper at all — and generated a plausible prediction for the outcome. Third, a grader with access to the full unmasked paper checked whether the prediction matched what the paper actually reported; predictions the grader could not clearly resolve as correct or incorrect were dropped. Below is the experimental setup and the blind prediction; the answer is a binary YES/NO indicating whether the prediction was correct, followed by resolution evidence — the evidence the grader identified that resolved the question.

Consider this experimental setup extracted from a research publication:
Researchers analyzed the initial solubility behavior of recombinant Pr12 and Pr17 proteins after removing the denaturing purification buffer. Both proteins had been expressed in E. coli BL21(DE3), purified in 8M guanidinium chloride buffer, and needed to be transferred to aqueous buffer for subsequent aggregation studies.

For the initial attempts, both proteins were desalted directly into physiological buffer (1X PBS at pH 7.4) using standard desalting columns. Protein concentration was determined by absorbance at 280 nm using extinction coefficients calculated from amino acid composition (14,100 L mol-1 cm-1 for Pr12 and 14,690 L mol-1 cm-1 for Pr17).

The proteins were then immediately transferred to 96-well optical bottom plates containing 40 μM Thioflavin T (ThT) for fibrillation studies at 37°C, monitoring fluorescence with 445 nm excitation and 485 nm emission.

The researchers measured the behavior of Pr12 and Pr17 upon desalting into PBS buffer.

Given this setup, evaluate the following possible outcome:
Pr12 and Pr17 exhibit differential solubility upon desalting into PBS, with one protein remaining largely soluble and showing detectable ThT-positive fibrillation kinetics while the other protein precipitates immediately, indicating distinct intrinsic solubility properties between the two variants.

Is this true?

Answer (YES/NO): NO